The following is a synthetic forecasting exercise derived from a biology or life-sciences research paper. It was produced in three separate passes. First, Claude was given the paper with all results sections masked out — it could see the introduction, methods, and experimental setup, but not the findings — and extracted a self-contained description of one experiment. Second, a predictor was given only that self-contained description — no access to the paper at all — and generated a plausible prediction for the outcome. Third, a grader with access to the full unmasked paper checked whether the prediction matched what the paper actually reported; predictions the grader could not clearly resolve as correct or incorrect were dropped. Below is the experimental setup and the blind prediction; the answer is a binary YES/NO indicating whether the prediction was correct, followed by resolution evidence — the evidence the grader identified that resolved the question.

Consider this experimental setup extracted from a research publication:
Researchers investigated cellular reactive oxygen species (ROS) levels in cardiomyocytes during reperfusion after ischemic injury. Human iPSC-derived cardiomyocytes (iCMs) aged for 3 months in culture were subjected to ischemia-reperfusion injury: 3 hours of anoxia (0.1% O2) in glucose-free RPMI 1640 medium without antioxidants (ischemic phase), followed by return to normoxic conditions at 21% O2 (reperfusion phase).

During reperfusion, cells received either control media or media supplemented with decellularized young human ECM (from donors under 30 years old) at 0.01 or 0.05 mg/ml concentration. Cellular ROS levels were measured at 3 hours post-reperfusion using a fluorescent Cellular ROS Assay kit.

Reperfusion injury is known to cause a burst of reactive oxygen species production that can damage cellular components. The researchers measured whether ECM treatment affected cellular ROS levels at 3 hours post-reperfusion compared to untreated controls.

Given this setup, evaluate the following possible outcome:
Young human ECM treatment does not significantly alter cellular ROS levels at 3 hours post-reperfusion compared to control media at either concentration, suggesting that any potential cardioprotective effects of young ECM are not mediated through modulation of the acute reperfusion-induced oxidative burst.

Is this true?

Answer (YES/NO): YES